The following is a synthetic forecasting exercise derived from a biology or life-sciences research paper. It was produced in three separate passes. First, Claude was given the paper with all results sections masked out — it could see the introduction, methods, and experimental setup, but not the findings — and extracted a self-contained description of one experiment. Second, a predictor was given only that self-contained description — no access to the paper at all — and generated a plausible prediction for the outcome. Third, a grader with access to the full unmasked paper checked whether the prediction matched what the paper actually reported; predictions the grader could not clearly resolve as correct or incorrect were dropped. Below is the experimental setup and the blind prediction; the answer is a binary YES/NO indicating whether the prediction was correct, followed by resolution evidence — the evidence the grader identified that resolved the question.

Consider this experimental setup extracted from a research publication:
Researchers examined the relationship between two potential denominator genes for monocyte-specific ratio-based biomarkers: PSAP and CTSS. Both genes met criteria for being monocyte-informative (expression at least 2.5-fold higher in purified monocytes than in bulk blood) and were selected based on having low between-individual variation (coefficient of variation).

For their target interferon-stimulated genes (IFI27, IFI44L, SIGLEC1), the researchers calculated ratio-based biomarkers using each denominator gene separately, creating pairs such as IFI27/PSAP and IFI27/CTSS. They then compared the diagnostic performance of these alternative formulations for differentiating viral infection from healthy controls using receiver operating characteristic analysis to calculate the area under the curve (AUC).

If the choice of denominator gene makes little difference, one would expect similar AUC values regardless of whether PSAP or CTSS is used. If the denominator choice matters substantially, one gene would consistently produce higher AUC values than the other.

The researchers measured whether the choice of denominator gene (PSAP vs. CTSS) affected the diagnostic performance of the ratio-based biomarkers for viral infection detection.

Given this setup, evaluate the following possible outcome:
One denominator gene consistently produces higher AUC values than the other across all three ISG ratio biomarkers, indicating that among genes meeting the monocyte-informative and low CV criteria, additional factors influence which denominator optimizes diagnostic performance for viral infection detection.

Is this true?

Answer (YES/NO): NO